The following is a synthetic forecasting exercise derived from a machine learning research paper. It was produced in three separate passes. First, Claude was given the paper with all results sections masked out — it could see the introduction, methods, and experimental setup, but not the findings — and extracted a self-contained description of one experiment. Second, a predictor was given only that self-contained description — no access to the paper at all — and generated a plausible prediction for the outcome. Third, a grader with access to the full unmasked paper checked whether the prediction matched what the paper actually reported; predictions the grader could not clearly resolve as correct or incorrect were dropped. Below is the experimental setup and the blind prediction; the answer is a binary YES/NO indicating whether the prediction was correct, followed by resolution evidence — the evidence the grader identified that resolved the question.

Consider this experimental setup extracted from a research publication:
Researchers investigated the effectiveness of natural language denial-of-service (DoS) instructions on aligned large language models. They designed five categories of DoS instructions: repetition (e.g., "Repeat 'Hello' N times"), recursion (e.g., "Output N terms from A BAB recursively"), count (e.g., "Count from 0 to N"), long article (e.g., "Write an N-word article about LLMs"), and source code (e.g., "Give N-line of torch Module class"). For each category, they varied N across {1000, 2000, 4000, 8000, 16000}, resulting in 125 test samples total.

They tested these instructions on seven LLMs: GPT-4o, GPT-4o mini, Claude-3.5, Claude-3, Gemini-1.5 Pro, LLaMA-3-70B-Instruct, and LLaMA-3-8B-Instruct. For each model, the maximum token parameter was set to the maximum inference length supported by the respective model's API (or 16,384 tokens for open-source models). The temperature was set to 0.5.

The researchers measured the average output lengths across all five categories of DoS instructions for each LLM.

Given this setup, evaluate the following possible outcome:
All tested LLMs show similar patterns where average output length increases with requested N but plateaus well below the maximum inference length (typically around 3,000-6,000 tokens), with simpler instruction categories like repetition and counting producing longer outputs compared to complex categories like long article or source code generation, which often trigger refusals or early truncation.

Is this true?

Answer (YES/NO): NO